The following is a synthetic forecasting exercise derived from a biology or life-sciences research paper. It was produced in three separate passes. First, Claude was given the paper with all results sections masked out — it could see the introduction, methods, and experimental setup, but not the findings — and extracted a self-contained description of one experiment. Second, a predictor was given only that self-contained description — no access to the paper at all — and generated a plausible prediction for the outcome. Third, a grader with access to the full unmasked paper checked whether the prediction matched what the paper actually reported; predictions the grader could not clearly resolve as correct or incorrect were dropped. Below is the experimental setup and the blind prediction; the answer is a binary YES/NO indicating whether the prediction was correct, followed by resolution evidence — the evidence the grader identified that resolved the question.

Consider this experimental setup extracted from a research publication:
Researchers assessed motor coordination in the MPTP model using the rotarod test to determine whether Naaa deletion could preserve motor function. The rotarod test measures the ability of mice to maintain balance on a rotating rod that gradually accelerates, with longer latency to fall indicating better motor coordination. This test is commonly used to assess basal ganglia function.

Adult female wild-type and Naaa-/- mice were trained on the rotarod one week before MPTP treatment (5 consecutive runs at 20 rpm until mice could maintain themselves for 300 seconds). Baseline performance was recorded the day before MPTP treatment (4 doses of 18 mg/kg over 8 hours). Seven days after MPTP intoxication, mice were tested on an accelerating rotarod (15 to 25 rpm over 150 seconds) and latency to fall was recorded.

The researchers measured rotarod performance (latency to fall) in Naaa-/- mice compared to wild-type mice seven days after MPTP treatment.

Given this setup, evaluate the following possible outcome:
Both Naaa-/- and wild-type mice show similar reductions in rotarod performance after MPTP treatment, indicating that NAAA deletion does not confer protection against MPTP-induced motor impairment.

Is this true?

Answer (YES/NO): NO